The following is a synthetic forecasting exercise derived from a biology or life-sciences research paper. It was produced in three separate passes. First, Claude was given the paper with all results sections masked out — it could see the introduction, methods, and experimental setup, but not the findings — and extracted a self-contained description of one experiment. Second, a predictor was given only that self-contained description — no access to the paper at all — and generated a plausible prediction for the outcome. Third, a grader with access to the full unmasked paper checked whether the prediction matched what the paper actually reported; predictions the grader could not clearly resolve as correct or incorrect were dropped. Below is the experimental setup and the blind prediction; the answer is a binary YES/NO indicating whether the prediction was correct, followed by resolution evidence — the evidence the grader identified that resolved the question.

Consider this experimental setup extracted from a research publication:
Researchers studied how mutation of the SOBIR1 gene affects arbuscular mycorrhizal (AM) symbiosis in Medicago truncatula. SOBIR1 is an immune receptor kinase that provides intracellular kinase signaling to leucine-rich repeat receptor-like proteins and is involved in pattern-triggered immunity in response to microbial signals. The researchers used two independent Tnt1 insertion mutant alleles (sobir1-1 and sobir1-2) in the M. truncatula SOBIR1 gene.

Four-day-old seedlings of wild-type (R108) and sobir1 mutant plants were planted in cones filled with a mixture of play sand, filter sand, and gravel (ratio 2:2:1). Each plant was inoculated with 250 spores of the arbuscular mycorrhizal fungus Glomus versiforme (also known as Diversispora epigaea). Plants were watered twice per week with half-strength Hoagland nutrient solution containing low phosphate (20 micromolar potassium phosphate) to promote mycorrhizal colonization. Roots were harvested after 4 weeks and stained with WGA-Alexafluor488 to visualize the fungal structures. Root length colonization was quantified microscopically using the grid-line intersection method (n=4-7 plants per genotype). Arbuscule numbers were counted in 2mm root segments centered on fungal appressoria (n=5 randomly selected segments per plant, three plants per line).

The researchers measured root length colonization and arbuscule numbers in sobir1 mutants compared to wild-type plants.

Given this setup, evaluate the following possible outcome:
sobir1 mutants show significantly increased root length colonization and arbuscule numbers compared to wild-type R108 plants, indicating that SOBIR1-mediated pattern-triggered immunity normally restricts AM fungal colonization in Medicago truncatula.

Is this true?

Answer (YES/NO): YES